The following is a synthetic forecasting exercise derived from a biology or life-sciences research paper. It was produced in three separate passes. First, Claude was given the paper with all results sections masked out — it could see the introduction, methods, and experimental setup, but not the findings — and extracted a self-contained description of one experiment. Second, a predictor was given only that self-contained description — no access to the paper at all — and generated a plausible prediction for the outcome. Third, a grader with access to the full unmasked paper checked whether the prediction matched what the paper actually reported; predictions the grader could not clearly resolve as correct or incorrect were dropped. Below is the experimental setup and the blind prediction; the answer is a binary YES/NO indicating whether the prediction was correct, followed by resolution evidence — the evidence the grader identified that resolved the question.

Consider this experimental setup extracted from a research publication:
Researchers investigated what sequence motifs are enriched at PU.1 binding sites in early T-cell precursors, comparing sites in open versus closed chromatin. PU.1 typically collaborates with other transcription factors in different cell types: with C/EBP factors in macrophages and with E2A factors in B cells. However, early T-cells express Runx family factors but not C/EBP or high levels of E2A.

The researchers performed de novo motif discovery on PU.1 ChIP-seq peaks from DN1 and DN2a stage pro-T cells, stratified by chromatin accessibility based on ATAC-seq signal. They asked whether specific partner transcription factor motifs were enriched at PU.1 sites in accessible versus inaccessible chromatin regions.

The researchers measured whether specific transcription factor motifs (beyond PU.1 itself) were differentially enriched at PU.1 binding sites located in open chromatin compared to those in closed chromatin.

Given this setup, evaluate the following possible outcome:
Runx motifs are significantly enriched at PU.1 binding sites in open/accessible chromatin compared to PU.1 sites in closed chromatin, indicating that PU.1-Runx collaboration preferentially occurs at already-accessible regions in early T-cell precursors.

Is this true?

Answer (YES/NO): YES